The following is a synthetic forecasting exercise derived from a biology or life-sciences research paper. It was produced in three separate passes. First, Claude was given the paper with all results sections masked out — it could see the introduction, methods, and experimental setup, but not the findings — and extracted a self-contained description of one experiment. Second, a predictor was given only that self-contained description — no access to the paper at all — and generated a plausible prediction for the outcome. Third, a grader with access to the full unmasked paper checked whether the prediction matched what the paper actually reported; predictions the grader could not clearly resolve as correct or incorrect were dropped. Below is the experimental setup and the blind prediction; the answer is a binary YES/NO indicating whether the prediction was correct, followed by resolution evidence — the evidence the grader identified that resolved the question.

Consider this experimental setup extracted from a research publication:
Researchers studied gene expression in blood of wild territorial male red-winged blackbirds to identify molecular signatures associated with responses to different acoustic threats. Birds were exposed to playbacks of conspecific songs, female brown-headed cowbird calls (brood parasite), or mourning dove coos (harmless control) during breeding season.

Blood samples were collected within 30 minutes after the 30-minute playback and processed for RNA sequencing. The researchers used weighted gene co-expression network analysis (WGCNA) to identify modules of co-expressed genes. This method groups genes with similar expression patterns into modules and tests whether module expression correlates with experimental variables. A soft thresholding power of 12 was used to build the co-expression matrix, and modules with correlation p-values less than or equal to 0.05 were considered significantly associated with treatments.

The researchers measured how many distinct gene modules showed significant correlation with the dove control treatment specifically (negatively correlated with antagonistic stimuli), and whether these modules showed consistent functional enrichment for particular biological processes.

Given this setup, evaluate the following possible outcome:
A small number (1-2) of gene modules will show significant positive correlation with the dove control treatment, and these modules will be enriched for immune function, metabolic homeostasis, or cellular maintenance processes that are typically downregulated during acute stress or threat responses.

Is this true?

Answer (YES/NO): YES